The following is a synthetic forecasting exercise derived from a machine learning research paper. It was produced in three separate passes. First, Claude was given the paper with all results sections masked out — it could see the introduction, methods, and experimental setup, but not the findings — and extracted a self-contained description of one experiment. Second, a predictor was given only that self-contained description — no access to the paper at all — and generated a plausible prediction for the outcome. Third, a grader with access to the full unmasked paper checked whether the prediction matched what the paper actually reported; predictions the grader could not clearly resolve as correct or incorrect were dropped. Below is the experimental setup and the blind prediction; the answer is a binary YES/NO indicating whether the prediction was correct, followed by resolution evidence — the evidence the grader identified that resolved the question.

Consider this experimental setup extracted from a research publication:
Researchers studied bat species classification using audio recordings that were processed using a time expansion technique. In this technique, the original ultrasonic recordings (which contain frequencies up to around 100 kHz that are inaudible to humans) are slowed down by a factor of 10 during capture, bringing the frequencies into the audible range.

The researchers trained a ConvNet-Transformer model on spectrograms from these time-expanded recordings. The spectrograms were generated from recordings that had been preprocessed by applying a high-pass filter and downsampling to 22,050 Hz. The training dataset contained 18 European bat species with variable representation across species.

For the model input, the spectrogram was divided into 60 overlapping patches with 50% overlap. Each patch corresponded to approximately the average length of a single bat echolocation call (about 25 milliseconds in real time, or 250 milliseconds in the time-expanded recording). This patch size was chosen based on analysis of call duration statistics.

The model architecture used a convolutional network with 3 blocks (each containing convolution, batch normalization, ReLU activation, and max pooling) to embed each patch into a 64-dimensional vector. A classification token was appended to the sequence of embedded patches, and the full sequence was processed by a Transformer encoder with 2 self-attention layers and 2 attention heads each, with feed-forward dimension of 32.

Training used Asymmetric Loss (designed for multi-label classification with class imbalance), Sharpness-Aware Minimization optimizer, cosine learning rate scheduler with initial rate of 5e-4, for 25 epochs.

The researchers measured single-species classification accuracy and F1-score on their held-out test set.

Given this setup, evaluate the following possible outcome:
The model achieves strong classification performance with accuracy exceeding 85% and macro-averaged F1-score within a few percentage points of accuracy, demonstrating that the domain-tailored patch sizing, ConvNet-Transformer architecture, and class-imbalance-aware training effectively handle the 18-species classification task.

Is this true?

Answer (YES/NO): NO